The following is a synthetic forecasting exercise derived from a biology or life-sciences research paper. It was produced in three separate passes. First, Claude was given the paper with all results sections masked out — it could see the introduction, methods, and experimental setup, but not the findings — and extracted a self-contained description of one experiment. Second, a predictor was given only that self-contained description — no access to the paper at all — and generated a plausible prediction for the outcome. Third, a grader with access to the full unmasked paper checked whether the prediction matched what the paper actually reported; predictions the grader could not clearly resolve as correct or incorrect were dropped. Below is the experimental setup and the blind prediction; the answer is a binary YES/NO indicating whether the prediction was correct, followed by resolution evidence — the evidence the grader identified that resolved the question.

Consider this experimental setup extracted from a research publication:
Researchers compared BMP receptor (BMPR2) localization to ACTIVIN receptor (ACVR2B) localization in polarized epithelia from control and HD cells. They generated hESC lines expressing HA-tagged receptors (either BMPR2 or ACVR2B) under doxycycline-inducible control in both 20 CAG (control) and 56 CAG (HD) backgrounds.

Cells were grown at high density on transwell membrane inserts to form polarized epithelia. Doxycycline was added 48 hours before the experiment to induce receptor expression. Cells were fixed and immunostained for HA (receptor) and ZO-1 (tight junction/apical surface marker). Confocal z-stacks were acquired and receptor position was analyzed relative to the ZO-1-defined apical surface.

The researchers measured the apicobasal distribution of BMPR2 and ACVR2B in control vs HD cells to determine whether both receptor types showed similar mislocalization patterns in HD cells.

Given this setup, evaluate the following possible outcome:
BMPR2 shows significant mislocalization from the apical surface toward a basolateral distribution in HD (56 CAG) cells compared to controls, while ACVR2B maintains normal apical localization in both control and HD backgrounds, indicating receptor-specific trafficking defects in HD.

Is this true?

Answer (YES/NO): NO